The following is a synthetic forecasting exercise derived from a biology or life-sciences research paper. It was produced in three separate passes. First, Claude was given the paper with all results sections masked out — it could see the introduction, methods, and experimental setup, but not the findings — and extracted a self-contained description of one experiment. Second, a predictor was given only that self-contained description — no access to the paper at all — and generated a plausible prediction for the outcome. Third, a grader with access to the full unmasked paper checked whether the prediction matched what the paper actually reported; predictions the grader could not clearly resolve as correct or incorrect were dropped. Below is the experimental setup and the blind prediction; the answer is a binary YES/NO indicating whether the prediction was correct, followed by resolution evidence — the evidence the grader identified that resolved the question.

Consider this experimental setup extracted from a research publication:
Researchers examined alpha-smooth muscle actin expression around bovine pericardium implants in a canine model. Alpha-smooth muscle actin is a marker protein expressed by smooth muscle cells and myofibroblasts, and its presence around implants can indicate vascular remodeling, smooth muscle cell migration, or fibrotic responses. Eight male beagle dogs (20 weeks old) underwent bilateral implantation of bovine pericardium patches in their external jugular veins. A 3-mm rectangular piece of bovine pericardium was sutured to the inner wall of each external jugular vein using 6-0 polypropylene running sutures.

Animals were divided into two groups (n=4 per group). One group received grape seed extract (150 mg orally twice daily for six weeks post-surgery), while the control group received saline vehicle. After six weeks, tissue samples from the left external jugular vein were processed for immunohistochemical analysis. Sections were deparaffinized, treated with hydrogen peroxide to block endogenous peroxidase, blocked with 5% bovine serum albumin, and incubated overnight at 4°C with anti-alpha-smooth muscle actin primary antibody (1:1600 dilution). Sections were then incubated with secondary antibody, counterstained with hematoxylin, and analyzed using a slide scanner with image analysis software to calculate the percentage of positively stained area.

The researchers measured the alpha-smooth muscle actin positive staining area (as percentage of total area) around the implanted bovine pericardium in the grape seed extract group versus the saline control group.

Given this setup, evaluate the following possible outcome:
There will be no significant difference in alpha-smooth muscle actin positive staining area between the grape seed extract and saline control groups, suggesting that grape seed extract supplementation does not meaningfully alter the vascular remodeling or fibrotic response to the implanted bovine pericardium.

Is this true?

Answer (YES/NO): YES